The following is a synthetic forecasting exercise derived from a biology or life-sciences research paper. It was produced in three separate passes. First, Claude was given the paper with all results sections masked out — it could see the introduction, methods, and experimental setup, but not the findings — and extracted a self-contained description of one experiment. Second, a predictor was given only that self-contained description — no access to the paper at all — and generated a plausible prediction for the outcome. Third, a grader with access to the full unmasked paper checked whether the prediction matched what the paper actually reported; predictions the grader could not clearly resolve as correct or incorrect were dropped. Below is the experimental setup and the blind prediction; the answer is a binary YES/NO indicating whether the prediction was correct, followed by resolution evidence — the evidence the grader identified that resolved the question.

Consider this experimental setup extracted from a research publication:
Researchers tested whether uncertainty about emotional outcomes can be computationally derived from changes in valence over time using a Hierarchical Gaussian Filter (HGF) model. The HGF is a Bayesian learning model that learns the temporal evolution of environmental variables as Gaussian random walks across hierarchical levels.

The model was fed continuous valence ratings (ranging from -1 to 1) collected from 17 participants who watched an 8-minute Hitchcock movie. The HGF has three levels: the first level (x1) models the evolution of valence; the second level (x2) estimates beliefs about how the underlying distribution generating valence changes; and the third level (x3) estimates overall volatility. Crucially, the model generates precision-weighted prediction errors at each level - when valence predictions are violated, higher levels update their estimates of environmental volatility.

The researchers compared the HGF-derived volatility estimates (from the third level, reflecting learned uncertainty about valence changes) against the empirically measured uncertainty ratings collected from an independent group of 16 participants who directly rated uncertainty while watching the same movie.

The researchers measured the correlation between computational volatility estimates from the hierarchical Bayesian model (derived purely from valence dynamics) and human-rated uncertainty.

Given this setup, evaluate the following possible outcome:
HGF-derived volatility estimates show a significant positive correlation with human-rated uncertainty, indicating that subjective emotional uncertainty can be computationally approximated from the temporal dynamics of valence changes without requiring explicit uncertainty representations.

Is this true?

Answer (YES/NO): YES